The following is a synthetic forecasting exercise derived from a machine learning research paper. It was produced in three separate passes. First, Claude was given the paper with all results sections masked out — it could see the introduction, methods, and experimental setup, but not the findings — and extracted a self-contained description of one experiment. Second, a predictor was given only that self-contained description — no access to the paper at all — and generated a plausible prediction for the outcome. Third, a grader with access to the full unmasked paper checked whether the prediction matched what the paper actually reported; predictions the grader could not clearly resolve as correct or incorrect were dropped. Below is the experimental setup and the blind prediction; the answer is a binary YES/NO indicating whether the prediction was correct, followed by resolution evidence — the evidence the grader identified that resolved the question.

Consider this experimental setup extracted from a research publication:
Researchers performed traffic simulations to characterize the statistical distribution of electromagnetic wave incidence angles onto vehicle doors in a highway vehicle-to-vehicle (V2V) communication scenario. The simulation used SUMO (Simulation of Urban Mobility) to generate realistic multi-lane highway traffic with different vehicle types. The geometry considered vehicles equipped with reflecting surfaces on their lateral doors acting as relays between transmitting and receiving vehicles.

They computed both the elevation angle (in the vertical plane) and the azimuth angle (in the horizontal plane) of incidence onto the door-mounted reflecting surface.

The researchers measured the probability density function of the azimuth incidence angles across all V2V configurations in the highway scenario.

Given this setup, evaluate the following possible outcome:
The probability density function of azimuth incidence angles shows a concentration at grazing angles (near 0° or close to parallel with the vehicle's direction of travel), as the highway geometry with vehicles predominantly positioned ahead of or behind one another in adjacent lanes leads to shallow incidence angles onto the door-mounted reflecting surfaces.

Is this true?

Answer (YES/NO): NO